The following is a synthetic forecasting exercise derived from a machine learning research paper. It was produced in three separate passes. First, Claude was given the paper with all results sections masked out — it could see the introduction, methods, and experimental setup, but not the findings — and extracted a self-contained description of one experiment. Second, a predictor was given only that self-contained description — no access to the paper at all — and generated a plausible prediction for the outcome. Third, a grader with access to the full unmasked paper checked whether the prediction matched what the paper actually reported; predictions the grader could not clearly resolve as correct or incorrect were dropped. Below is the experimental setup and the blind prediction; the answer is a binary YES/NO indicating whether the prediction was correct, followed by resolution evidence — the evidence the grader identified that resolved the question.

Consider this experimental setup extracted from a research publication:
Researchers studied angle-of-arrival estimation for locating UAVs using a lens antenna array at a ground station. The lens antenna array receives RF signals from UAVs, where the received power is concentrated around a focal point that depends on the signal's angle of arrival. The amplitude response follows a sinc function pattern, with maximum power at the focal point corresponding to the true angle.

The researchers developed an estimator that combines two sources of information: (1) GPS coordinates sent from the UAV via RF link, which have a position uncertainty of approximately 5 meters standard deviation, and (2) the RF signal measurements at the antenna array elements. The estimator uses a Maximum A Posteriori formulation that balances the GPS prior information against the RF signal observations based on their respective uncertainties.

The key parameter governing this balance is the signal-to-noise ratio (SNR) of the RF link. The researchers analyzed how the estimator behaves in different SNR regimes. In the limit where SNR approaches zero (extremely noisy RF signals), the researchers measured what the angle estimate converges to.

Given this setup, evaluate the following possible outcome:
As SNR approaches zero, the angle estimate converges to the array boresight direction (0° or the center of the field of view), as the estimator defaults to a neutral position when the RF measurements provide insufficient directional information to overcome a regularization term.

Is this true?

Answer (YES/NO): NO